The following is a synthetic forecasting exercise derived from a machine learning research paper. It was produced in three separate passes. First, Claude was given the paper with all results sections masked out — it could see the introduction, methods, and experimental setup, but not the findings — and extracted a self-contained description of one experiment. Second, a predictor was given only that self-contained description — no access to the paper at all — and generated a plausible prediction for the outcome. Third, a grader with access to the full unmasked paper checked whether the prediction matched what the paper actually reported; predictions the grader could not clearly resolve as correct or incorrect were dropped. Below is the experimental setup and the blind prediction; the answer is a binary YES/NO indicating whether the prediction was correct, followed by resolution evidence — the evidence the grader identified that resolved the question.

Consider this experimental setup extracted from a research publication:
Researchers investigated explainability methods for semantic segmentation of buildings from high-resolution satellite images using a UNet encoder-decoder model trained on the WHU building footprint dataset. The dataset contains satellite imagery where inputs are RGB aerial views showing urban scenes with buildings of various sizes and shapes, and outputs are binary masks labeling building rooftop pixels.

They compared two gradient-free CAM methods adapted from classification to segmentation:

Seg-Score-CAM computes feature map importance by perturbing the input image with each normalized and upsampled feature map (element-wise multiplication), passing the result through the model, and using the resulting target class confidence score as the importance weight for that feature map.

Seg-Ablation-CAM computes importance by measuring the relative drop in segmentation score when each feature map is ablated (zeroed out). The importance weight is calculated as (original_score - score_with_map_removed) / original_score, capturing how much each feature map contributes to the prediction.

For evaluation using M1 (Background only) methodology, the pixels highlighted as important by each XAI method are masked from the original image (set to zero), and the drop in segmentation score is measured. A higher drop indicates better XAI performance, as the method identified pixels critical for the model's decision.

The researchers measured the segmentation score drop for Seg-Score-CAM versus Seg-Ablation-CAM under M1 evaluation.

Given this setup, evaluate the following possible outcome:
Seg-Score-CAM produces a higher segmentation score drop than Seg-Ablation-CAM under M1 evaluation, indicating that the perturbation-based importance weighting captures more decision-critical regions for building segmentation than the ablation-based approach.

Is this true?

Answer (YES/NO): YES